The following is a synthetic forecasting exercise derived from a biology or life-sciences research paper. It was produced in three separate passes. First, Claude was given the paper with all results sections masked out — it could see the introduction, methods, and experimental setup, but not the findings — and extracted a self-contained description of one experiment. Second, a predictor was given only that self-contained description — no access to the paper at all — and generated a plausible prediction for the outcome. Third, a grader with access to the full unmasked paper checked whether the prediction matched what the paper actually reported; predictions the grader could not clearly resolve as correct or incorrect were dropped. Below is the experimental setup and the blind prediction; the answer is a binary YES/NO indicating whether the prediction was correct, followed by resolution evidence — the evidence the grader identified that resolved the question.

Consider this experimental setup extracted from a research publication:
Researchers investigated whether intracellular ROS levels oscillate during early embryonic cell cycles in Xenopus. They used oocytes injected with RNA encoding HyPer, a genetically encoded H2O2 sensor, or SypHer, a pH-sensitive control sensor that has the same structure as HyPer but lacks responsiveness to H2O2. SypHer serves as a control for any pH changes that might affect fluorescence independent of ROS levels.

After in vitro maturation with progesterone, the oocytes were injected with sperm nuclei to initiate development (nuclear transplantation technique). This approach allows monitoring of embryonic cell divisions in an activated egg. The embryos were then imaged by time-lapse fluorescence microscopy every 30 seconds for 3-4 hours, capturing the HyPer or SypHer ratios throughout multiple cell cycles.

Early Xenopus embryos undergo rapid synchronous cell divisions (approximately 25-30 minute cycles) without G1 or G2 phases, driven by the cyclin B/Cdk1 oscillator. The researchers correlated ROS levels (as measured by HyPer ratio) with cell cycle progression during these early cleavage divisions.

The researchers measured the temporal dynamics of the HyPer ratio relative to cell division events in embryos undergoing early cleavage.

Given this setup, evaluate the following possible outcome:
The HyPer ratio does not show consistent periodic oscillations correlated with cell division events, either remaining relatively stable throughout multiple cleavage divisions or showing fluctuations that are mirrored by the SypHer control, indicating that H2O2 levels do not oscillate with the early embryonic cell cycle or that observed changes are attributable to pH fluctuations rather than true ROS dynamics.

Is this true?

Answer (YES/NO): NO